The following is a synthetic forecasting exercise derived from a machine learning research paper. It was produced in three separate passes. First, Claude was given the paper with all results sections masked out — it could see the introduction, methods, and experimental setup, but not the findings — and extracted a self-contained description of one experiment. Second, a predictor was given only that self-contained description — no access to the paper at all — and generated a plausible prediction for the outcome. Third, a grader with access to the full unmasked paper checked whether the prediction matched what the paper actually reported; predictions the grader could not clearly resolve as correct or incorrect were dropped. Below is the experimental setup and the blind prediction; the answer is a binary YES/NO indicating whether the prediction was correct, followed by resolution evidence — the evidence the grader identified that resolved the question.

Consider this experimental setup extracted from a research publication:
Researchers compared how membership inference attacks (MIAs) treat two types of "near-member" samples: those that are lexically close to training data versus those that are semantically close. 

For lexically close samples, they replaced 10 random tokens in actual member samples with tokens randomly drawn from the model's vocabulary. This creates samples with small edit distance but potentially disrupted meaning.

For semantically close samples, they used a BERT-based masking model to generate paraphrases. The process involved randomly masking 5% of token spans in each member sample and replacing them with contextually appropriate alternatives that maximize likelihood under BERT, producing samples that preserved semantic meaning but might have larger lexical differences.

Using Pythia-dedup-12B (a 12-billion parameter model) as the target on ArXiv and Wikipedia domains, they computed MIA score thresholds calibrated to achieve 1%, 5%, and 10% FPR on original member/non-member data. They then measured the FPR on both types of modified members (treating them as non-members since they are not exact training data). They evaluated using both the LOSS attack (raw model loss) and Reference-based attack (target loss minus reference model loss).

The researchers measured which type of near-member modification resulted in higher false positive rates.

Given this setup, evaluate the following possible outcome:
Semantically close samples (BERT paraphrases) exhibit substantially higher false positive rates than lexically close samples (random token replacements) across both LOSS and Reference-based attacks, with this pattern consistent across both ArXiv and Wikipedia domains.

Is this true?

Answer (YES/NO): YES